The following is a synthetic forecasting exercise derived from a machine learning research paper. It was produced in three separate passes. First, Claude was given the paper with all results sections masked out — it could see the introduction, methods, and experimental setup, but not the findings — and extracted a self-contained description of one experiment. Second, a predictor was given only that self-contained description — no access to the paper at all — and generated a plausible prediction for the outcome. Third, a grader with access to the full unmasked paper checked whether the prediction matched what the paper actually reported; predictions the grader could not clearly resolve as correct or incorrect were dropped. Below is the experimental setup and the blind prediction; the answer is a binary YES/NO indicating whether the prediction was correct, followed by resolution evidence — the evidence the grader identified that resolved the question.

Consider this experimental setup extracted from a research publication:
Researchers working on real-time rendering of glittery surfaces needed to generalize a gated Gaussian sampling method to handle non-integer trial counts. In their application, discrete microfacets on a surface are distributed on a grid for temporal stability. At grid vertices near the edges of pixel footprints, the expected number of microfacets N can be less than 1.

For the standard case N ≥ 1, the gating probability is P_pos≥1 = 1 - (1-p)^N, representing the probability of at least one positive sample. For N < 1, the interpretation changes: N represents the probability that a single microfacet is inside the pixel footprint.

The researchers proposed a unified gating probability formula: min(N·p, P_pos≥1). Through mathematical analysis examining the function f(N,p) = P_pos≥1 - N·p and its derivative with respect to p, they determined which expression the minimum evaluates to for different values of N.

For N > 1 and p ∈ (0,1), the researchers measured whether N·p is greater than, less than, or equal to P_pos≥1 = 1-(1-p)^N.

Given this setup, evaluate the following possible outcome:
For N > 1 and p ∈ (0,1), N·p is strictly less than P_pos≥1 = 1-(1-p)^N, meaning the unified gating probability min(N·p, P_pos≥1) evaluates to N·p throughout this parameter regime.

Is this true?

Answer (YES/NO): NO